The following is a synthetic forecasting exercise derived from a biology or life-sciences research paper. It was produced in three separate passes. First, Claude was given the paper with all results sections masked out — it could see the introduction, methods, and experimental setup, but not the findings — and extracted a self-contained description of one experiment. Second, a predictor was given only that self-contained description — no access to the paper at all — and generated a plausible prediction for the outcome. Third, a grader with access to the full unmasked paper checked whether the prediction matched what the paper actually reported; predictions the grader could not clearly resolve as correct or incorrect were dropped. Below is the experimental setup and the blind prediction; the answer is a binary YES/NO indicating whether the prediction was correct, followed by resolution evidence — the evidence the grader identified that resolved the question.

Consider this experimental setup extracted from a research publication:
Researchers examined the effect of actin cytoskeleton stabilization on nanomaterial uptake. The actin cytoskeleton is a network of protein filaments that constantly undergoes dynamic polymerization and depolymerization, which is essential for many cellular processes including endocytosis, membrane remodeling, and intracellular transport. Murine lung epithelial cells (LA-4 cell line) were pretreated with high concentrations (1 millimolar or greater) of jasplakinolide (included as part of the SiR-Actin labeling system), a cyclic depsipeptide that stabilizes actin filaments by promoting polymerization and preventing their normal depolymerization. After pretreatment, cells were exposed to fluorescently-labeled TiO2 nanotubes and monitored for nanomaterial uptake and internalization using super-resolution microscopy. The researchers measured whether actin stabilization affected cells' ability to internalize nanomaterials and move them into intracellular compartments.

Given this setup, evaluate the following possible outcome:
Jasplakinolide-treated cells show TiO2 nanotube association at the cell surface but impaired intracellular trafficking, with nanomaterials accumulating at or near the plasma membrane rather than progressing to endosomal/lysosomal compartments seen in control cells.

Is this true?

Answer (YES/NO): NO